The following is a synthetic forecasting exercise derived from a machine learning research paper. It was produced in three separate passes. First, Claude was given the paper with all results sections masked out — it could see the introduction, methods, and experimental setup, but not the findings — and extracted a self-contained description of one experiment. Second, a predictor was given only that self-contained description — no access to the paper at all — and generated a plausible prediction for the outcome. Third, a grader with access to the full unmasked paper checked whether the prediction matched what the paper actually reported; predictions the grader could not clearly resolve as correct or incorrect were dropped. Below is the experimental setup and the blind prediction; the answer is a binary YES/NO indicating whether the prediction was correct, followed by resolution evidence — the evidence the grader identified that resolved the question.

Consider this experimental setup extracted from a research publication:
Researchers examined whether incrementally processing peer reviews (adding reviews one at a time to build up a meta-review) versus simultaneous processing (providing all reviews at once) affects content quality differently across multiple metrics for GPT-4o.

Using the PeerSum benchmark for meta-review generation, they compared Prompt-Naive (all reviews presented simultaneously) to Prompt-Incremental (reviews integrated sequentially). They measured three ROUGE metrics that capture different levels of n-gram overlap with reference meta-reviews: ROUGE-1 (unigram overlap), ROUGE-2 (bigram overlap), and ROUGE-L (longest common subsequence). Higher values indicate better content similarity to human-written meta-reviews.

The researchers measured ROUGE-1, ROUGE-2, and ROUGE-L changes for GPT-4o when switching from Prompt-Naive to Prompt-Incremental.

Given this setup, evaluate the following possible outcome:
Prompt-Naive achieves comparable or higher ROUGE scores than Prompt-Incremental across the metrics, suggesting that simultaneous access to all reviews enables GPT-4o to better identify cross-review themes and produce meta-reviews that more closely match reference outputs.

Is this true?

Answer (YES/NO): YES